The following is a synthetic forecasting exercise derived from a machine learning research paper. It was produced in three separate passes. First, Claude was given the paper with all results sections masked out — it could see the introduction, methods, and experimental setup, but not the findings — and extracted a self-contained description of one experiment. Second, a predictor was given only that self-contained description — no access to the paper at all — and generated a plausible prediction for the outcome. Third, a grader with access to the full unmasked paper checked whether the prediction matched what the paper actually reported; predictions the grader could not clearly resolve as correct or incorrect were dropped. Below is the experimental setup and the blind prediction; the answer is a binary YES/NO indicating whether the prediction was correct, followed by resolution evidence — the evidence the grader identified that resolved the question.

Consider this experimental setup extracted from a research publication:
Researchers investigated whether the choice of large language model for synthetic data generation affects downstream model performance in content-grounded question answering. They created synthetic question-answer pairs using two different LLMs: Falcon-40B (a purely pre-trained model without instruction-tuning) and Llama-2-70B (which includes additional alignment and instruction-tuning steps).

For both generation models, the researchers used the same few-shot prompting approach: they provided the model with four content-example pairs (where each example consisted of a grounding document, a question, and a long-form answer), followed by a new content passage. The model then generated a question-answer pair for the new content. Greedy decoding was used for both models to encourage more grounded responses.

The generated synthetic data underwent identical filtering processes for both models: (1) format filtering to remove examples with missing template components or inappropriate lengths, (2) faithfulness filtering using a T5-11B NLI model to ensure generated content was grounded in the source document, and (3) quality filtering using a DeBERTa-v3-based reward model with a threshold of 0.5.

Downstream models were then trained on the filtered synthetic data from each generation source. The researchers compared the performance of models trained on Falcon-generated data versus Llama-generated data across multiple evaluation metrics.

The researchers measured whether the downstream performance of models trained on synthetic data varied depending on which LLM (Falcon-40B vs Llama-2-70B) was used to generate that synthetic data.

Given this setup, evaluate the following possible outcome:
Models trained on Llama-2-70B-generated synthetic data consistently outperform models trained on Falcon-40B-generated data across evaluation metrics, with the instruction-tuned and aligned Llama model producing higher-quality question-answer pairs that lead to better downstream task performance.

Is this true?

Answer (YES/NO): NO